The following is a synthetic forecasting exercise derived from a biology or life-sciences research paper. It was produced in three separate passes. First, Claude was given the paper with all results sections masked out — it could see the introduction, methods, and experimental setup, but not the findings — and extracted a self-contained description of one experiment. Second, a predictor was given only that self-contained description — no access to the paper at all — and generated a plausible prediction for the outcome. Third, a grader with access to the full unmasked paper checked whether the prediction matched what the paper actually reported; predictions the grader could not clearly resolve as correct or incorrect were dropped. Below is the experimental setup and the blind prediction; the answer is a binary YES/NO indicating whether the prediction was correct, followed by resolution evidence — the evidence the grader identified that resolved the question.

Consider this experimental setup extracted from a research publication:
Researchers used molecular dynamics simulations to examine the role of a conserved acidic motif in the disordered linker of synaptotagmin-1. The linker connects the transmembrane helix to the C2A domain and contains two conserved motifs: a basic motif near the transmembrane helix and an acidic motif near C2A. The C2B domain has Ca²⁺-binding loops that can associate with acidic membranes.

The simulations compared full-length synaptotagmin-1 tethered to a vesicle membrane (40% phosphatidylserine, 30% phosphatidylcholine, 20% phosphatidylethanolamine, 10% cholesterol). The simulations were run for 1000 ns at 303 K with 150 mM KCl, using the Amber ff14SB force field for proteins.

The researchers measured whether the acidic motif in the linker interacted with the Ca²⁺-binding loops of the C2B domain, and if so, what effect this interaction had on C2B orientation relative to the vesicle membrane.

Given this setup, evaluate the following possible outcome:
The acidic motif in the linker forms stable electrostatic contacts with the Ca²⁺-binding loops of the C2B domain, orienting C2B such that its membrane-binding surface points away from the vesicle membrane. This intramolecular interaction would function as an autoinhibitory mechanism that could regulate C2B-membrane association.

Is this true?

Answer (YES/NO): NO